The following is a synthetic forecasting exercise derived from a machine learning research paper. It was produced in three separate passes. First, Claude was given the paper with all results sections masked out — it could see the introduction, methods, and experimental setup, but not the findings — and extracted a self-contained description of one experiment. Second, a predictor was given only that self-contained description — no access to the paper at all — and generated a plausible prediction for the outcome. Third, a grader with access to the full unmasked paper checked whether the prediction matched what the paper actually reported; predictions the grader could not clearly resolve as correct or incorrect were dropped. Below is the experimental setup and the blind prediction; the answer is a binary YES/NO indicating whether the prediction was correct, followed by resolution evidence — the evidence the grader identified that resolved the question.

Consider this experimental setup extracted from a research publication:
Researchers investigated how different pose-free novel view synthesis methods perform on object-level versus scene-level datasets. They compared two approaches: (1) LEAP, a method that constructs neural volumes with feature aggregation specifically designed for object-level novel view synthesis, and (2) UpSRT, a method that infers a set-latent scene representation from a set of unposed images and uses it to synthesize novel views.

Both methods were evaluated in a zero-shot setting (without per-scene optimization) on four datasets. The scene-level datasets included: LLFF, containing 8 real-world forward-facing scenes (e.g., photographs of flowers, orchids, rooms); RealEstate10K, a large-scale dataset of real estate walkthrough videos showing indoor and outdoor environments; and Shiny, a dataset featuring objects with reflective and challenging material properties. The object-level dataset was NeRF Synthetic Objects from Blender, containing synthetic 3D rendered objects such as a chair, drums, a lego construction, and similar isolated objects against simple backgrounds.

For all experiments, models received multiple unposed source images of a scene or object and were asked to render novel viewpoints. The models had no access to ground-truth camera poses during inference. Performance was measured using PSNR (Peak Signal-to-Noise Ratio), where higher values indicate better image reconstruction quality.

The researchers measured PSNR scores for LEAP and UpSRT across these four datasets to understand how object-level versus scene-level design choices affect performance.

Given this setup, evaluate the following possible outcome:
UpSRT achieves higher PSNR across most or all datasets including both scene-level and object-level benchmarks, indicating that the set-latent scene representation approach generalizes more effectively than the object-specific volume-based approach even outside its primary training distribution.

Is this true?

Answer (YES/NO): NO